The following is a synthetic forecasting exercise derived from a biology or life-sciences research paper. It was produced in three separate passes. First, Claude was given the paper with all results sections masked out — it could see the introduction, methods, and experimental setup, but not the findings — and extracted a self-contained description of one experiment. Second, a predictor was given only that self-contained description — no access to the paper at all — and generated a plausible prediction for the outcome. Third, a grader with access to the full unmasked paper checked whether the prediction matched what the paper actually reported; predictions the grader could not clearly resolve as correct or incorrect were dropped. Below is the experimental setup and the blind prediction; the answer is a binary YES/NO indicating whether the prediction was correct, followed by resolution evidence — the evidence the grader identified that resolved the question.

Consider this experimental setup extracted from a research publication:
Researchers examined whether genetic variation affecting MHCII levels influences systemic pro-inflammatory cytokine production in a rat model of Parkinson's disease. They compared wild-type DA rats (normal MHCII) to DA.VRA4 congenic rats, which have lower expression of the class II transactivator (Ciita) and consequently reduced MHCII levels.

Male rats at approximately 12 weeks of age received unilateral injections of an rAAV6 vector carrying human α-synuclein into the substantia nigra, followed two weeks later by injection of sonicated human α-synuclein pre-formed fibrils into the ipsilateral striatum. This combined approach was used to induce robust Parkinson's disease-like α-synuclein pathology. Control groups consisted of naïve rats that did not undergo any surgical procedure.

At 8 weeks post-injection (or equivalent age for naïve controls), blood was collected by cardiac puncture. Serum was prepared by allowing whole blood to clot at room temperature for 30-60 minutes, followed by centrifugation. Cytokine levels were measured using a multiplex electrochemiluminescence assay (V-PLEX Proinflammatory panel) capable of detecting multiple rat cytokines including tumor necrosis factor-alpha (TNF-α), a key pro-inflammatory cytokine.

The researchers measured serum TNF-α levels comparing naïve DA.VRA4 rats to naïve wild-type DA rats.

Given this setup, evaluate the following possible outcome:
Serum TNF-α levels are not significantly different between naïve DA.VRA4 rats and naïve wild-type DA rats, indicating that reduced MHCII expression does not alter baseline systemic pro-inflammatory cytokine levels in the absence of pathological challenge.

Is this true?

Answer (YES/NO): NO